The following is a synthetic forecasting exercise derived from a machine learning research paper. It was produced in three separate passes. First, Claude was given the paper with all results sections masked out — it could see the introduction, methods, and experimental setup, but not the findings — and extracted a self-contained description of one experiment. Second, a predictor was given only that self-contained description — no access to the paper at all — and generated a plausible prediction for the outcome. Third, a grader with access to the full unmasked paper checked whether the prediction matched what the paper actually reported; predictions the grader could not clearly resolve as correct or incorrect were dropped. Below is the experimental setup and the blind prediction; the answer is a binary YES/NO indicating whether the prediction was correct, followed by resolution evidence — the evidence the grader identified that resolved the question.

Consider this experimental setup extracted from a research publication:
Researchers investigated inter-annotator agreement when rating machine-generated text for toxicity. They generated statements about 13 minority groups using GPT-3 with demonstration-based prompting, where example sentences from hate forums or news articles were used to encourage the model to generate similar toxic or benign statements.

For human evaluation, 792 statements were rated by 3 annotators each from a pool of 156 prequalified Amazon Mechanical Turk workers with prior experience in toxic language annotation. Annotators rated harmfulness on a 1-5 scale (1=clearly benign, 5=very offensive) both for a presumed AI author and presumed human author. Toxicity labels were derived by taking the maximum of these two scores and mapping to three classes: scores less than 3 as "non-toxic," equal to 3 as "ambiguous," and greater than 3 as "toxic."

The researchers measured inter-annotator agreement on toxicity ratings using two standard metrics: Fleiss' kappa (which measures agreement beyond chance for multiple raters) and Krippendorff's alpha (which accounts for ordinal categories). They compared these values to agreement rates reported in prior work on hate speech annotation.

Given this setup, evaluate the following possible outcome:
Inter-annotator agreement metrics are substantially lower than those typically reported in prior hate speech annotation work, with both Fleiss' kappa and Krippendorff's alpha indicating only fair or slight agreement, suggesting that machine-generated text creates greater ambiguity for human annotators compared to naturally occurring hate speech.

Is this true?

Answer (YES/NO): NO